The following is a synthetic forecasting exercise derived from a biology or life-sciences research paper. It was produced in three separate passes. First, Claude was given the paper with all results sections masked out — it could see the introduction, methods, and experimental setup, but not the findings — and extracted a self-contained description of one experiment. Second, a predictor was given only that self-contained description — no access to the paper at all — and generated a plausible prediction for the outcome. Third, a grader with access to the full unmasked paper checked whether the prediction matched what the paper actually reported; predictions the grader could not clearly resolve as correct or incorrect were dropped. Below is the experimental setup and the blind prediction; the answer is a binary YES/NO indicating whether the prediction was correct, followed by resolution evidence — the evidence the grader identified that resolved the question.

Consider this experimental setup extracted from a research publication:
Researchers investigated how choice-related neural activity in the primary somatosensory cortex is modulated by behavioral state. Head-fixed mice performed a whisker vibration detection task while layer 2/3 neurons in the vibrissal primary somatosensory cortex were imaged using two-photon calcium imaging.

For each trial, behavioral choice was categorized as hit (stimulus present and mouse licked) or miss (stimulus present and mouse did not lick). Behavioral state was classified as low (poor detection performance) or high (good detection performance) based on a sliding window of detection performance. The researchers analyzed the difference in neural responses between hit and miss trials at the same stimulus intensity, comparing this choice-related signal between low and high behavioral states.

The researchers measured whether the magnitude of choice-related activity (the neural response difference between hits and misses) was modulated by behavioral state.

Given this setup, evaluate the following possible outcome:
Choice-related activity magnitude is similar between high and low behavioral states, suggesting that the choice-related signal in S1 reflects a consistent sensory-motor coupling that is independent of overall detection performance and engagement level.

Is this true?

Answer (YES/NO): NO